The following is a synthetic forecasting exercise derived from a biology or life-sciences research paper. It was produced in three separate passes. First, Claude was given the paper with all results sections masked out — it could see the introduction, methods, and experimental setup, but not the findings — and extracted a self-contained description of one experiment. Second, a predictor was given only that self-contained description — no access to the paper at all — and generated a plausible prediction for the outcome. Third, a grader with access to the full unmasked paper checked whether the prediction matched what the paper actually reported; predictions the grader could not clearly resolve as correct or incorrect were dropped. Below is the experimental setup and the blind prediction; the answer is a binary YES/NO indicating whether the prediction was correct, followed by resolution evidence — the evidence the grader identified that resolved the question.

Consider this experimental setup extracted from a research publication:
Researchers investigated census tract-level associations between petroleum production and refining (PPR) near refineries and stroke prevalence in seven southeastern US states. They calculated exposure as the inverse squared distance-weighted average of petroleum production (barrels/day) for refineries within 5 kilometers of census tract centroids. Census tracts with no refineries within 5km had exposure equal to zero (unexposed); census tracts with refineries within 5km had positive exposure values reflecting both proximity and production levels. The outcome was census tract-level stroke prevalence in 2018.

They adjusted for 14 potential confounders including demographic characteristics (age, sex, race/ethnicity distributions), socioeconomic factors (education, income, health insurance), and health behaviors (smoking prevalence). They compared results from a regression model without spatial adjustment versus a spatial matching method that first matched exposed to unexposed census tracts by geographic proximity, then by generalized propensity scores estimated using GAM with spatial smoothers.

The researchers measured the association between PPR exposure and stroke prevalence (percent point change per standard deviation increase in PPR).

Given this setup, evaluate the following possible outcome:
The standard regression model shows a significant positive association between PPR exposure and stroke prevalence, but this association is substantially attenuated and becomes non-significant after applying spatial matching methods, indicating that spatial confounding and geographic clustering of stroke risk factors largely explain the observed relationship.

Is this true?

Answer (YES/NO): NO